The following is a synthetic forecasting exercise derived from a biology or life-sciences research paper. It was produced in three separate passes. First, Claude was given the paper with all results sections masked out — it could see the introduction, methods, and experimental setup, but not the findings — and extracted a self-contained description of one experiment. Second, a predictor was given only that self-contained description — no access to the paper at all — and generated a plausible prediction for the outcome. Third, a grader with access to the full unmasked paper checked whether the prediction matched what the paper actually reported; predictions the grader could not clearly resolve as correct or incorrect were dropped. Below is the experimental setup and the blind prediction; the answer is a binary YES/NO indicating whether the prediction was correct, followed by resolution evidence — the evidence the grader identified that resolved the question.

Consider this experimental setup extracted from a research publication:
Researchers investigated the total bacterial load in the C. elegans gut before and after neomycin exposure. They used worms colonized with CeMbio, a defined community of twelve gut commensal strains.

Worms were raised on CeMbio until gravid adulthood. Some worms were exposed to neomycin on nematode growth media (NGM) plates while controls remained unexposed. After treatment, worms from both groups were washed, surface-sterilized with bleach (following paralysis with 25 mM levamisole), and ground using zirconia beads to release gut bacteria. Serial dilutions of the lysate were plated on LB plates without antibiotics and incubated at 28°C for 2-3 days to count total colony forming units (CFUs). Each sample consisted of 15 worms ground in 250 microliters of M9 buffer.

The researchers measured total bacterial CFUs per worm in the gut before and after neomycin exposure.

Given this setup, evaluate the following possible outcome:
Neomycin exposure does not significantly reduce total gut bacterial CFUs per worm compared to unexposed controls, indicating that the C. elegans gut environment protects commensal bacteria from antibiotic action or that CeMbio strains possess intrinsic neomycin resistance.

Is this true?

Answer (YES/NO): YES